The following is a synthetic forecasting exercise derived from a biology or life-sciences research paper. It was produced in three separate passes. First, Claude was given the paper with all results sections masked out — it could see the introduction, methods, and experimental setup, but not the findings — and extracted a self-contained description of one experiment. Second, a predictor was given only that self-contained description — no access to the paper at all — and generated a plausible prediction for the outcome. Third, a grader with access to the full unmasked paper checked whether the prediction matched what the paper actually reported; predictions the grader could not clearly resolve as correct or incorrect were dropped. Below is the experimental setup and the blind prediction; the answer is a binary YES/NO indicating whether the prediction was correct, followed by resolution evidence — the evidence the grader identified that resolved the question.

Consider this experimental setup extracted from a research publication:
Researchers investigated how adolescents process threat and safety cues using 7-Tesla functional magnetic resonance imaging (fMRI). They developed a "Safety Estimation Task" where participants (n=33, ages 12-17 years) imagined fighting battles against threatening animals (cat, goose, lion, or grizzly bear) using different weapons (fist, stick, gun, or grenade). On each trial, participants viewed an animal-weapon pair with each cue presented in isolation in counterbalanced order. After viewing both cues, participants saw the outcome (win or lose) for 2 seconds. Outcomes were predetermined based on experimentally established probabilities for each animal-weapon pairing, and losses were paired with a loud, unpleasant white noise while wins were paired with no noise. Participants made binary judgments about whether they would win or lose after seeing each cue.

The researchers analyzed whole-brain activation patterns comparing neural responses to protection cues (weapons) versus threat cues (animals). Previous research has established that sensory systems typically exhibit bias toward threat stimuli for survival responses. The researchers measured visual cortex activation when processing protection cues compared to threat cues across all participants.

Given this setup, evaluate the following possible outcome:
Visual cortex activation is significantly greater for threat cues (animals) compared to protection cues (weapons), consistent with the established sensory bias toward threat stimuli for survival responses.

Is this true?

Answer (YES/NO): NO